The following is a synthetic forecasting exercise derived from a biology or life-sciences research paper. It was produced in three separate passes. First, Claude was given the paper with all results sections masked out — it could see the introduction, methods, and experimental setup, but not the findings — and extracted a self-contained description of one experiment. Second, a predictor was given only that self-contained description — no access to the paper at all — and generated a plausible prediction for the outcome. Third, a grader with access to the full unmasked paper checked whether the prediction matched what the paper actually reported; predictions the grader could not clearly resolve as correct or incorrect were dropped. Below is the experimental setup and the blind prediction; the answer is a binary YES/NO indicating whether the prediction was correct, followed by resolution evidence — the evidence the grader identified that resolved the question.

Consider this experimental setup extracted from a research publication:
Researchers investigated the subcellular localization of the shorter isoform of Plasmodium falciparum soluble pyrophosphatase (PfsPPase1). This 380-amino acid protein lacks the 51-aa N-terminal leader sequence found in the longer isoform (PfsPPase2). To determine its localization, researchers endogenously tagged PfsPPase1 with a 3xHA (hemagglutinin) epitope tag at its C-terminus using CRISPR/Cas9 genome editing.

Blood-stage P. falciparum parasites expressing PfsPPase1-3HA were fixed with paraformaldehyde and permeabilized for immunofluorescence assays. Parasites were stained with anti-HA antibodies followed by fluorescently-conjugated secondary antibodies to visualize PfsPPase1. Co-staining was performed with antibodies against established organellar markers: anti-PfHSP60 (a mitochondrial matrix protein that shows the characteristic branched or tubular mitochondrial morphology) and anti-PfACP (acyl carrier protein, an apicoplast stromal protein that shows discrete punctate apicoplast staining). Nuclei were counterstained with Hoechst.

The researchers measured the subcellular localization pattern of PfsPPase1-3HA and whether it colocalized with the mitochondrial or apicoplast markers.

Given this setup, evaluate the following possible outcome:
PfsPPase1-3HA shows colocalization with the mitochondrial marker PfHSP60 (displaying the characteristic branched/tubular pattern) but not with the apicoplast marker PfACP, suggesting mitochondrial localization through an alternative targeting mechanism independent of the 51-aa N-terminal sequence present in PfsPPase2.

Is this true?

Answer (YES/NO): NO